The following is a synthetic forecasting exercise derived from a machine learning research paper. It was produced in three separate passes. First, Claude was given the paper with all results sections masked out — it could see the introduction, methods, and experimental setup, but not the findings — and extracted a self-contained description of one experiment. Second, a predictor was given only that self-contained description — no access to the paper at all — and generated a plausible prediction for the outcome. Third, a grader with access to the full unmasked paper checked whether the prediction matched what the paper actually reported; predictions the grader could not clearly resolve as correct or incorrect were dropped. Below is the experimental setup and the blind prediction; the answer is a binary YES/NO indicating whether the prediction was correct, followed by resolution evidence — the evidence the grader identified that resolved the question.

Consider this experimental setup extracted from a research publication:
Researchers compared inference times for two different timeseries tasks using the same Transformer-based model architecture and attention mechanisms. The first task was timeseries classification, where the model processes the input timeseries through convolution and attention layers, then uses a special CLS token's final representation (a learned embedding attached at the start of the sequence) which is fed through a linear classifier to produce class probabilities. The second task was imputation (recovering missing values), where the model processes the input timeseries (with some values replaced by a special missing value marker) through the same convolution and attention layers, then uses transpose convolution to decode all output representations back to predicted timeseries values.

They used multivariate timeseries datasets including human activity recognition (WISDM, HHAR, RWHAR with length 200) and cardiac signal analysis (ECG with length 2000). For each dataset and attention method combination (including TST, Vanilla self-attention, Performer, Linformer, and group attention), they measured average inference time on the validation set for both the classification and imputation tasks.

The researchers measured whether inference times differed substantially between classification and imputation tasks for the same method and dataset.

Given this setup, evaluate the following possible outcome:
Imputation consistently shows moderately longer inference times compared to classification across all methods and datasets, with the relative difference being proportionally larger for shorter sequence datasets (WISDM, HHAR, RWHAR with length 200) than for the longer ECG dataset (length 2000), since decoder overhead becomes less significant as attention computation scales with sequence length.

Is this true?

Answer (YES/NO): NO